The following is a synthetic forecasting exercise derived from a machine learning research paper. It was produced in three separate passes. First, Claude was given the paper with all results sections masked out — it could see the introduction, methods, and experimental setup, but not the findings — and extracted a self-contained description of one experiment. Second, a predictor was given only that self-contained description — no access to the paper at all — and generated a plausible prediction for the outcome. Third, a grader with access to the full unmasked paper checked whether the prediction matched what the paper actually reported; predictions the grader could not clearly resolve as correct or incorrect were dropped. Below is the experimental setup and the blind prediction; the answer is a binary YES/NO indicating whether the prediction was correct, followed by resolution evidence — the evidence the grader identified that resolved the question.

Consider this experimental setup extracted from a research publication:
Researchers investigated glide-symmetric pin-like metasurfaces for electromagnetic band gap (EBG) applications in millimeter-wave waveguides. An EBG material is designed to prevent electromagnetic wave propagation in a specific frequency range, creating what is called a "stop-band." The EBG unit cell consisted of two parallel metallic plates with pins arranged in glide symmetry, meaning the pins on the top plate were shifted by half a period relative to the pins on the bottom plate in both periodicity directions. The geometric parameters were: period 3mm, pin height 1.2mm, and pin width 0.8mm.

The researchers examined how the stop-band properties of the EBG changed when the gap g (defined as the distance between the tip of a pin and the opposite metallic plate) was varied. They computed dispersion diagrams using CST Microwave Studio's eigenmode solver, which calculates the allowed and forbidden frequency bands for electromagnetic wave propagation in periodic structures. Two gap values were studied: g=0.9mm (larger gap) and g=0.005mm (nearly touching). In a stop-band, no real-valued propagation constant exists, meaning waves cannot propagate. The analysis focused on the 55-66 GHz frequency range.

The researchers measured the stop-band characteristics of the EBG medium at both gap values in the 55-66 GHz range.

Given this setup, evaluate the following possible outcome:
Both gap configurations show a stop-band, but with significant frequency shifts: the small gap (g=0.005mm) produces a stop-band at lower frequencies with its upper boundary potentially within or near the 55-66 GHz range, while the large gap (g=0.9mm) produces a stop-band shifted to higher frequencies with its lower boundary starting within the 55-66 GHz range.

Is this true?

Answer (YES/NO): NO